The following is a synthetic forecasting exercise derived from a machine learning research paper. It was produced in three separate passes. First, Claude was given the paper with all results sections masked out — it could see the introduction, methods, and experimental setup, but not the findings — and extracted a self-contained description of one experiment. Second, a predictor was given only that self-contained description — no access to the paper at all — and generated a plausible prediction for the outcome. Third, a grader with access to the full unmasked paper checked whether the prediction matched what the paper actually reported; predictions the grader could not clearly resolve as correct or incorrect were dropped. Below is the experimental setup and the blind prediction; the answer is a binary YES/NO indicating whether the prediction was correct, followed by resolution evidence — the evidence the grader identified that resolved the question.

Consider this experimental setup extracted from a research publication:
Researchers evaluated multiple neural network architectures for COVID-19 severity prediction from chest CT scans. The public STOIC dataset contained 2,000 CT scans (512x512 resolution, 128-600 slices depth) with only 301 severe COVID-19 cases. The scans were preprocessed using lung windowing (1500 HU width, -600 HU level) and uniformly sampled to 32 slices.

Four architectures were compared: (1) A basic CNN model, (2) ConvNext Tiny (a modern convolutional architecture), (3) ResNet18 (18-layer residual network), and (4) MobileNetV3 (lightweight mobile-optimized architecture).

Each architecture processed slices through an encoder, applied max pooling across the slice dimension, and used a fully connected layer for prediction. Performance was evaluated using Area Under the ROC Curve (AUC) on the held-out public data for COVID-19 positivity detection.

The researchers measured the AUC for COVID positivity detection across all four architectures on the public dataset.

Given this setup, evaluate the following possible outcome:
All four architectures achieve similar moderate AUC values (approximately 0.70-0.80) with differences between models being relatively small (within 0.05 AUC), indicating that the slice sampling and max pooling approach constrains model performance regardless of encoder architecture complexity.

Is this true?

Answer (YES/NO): YES